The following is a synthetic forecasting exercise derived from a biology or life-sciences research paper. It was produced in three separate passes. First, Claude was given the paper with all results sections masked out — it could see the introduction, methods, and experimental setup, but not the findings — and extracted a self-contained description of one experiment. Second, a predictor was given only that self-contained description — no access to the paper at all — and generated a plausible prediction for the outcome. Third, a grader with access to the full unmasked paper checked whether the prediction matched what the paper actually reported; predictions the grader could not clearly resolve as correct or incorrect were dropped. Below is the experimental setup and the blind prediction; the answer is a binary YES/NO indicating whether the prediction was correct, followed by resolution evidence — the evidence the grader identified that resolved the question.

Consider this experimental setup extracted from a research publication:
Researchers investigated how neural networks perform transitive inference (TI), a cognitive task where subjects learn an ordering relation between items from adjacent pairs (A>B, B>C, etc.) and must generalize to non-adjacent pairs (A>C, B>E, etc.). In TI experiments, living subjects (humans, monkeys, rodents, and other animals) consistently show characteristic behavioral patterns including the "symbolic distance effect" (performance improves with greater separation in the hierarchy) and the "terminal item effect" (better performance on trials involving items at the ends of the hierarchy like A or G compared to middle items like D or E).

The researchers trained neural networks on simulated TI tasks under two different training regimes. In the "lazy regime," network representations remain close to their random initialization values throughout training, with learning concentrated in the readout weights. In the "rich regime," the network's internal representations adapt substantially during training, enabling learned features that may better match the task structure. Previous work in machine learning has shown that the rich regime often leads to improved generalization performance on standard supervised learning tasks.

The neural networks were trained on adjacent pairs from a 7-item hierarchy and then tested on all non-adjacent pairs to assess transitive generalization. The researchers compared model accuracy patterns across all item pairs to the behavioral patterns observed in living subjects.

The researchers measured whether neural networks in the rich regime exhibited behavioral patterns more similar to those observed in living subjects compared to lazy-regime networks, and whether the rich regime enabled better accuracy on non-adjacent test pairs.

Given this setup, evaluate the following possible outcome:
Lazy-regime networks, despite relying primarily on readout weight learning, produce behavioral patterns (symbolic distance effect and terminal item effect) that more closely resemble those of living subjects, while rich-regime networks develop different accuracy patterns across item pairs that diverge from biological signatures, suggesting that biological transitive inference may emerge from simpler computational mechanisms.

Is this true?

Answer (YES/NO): YES